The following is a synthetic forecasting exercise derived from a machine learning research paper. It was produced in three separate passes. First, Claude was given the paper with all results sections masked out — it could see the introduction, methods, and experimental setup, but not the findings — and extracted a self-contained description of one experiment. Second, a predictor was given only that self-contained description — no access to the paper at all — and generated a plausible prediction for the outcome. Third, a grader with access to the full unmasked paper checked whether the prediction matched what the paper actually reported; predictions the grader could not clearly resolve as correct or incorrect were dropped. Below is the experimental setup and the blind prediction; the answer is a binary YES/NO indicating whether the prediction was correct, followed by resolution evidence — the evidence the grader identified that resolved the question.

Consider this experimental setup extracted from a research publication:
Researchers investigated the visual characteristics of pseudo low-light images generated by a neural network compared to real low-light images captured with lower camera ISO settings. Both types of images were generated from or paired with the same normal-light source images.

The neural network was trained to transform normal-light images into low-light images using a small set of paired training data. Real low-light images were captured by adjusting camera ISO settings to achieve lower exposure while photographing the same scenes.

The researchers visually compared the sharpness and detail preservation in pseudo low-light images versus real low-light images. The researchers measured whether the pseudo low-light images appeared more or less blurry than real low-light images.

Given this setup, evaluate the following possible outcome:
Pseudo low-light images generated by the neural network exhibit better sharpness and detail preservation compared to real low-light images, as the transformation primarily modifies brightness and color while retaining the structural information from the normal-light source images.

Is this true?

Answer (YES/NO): NO